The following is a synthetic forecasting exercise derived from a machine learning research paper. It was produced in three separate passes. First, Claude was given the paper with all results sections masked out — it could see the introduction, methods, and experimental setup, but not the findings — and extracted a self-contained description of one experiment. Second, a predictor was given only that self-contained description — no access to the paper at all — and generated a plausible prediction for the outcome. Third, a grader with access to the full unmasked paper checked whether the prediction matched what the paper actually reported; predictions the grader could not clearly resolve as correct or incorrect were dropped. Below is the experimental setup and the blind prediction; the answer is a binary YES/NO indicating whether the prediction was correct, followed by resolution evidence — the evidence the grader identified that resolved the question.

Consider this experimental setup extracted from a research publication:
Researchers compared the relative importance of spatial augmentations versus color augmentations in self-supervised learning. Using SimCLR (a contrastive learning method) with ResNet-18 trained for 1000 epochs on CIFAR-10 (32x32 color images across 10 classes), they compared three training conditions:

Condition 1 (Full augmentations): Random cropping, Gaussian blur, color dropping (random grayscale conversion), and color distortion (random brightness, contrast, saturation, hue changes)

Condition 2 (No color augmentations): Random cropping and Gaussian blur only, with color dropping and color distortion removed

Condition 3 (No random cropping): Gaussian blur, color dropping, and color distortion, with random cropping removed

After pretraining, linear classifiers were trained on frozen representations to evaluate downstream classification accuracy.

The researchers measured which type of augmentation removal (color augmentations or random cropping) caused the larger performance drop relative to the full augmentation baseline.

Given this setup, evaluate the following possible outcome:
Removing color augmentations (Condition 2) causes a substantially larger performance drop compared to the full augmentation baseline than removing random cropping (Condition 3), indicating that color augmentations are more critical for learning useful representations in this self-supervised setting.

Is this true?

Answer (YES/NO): NO